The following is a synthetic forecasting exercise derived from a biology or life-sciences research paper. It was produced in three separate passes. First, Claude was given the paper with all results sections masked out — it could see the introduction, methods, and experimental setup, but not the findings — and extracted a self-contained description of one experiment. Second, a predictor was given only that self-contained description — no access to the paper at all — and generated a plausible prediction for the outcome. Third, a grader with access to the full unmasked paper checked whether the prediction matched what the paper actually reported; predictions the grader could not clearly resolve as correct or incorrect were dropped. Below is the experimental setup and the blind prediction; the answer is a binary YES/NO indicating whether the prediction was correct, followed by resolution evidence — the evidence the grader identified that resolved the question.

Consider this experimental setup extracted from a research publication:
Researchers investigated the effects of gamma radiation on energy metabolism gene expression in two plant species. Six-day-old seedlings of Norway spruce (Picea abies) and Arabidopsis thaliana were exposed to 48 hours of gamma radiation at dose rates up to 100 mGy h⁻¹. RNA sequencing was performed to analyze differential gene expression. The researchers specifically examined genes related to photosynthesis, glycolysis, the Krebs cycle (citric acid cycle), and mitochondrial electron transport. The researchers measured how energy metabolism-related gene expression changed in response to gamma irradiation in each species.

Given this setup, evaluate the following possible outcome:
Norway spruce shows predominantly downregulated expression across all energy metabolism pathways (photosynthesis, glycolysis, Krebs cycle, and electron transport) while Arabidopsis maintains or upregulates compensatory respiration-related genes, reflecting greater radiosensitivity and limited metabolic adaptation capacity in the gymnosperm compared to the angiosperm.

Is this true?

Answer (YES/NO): NO